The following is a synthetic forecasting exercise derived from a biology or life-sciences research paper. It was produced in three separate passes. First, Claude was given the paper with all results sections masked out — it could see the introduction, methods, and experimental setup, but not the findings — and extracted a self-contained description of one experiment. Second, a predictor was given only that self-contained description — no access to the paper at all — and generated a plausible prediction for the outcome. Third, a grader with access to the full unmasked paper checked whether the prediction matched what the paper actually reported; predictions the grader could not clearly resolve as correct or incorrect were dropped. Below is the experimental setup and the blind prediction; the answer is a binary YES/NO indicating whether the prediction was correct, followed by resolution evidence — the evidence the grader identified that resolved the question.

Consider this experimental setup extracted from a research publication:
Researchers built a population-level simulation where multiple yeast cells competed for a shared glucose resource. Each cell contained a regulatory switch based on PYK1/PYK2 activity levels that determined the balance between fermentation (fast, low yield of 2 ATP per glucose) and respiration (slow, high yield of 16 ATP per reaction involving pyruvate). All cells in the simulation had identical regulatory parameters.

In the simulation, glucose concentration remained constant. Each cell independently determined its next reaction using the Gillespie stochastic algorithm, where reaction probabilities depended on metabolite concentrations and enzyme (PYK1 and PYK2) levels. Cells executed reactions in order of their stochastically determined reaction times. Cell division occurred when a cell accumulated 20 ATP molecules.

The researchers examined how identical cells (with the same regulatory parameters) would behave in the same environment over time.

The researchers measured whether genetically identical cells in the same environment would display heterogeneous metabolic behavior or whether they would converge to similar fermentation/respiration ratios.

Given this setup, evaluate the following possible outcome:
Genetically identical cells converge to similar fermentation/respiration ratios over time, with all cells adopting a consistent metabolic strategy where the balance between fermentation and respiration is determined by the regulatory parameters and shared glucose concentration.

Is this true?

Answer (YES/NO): YES